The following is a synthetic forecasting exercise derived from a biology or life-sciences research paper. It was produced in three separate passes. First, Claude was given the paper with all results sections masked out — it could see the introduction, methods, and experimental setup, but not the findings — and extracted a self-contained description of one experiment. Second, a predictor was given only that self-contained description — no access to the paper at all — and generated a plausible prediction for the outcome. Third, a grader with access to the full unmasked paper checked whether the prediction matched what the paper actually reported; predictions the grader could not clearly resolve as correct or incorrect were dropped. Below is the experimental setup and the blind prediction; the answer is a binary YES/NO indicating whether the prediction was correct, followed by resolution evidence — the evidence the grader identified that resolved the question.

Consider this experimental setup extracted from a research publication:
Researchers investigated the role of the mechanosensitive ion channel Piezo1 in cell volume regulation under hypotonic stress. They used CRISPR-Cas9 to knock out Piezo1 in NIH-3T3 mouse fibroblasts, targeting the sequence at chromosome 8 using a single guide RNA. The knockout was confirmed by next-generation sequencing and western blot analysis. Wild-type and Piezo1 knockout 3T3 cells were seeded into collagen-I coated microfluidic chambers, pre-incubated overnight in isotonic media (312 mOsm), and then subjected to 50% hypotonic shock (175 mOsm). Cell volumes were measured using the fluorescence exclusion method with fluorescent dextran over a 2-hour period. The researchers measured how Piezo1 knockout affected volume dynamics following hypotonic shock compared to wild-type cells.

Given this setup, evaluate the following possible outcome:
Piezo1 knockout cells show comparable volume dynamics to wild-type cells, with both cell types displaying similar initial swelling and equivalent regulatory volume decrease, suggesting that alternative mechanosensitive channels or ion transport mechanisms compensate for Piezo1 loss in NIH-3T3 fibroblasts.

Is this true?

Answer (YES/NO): NO